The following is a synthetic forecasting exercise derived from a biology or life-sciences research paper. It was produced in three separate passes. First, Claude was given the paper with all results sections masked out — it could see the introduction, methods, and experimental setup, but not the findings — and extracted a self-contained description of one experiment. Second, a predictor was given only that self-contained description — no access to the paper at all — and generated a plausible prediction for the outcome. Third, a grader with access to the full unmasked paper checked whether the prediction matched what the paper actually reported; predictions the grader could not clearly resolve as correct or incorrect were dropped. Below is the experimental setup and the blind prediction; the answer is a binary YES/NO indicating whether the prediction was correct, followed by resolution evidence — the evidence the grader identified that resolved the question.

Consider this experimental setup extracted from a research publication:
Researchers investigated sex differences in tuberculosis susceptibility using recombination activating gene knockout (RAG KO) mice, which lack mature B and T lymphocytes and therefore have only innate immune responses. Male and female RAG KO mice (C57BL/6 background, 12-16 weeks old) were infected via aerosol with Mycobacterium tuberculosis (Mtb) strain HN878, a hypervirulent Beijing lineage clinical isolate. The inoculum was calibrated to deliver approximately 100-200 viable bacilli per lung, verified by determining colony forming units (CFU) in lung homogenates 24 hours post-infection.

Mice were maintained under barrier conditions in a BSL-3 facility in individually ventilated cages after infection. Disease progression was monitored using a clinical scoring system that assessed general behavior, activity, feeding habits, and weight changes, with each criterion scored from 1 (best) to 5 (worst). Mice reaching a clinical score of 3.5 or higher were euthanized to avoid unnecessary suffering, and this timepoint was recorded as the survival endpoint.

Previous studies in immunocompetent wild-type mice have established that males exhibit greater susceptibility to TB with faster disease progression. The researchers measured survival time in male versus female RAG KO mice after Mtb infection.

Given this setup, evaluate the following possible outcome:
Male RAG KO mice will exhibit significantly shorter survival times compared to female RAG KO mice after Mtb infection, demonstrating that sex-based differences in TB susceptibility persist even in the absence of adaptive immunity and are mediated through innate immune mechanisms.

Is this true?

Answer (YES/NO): NO